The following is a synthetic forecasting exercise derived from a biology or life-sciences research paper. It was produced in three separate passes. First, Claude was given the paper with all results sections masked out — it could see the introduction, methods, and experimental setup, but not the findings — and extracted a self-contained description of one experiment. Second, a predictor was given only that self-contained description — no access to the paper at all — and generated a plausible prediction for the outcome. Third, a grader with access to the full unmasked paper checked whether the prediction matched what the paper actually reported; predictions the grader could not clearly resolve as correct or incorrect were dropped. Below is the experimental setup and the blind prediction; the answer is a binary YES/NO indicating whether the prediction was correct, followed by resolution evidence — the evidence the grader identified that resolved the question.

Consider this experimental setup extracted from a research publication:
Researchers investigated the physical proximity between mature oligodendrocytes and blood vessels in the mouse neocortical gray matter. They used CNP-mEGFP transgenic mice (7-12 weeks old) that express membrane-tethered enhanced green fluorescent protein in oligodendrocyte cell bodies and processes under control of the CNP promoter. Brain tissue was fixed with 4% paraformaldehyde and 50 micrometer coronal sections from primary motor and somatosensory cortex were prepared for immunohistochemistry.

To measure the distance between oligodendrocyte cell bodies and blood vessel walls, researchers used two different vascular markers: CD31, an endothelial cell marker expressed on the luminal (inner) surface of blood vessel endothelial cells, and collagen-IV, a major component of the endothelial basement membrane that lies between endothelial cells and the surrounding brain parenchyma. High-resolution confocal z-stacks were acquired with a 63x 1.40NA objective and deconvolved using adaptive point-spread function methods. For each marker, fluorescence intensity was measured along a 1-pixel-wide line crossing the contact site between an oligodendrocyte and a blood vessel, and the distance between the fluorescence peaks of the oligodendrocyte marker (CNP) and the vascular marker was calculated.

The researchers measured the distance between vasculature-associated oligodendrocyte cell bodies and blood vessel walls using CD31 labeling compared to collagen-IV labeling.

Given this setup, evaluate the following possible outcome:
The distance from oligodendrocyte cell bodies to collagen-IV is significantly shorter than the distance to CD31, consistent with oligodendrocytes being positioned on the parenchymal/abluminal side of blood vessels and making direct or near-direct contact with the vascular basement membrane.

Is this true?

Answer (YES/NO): YES